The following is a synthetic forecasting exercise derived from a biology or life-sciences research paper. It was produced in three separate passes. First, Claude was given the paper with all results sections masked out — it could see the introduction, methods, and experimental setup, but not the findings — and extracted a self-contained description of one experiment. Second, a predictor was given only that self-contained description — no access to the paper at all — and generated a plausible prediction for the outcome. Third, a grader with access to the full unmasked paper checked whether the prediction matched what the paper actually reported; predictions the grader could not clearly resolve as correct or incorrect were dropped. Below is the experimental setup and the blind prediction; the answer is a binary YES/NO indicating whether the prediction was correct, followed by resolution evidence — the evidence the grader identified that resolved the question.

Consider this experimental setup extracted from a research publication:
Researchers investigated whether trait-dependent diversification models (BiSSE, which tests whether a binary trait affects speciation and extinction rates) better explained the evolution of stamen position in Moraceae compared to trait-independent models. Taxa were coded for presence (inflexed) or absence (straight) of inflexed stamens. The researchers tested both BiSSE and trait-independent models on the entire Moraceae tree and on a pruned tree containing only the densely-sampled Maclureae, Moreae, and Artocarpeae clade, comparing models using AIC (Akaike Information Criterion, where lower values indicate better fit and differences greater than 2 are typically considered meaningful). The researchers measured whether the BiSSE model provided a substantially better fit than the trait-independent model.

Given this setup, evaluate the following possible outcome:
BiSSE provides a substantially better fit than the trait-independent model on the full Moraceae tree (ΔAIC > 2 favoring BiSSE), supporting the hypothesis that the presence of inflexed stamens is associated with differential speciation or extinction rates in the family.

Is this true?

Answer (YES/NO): NO